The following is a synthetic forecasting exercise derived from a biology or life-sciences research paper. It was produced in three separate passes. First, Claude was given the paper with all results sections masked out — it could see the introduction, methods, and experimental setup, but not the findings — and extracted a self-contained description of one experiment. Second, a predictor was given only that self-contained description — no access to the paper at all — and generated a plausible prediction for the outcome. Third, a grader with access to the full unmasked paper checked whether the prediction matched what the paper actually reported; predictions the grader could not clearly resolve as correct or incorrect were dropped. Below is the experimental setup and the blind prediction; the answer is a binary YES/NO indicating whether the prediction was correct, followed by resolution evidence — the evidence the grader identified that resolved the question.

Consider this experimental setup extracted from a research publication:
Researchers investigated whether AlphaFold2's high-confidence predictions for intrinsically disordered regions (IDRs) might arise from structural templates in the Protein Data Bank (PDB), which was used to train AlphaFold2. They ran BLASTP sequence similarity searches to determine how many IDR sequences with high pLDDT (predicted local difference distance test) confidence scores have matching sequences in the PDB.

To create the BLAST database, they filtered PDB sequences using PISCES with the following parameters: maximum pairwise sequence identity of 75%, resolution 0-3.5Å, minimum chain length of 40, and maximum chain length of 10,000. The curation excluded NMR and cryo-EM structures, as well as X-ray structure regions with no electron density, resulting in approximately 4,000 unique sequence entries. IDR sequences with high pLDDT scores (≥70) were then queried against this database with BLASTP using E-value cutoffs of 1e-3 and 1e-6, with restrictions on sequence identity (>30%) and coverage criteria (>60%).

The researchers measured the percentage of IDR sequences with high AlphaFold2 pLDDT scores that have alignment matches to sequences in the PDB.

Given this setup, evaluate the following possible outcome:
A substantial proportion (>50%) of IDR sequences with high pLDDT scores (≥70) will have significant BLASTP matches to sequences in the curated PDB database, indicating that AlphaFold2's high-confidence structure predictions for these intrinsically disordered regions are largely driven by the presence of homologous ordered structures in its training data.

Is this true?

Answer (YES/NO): NO